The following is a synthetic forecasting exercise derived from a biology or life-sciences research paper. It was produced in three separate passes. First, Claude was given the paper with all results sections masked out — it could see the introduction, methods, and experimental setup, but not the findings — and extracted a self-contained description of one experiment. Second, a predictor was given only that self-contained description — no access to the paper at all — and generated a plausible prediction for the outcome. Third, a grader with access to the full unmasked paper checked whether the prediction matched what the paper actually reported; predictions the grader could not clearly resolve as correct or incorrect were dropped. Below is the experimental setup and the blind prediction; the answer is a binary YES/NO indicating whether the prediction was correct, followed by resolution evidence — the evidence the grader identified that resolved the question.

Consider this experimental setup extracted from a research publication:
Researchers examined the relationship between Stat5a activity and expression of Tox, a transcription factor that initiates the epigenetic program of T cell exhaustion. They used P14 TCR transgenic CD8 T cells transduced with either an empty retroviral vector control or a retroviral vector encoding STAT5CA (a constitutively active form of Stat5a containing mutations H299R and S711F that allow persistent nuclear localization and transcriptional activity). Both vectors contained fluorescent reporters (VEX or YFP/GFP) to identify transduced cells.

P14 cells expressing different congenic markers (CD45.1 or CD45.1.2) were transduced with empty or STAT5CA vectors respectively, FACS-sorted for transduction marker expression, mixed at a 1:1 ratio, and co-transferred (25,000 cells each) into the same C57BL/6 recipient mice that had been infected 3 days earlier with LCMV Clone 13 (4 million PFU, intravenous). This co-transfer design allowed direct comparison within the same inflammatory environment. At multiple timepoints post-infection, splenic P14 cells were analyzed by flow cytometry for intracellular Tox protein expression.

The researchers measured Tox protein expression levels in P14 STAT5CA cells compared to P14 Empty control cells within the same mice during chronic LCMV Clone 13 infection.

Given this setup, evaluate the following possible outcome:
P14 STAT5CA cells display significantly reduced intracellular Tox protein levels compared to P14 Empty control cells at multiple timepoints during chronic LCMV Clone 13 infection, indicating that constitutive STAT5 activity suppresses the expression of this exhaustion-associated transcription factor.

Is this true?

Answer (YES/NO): YES